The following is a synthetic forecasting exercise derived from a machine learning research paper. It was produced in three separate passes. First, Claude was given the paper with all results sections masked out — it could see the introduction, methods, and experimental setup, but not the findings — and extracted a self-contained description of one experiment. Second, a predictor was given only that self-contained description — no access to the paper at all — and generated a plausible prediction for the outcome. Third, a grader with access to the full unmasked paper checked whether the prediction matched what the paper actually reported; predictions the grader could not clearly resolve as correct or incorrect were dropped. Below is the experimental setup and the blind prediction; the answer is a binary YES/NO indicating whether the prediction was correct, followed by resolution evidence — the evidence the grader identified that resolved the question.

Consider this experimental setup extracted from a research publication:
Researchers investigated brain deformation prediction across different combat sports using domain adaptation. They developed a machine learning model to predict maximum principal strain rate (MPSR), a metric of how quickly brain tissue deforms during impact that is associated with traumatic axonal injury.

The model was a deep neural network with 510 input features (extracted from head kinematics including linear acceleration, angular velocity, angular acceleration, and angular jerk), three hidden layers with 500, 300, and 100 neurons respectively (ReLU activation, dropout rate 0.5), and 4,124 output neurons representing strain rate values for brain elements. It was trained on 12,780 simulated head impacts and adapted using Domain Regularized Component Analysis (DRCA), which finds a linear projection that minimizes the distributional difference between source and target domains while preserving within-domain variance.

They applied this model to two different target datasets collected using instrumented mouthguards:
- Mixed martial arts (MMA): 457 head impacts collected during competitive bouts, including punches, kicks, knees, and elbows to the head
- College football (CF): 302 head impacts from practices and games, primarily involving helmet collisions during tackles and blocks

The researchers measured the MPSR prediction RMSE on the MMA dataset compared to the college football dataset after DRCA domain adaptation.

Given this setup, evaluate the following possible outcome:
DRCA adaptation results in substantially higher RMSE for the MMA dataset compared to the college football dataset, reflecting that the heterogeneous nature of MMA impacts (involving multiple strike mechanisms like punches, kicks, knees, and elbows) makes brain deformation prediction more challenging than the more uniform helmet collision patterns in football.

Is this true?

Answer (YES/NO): YES